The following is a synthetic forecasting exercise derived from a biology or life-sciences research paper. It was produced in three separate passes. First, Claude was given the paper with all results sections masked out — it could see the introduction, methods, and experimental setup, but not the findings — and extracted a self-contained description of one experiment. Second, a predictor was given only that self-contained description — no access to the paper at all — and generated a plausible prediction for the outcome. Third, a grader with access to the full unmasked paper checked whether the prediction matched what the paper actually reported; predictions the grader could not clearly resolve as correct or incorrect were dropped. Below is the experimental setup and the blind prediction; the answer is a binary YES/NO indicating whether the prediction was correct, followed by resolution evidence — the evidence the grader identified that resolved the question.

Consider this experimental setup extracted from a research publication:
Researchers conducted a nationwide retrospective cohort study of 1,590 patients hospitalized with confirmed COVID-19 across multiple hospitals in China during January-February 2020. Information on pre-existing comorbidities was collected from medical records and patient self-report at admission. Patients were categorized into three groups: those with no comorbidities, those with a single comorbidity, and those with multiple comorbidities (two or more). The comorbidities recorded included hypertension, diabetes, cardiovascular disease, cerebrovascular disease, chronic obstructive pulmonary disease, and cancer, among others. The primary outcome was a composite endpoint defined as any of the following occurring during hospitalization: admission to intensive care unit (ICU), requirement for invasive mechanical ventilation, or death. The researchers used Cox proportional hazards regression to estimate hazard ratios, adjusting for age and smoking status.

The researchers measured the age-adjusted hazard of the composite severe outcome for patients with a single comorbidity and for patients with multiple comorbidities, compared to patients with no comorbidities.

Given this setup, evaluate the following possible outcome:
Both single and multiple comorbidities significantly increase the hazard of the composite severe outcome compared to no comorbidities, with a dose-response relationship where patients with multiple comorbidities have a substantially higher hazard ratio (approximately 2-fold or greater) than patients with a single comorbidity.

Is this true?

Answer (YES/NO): YES